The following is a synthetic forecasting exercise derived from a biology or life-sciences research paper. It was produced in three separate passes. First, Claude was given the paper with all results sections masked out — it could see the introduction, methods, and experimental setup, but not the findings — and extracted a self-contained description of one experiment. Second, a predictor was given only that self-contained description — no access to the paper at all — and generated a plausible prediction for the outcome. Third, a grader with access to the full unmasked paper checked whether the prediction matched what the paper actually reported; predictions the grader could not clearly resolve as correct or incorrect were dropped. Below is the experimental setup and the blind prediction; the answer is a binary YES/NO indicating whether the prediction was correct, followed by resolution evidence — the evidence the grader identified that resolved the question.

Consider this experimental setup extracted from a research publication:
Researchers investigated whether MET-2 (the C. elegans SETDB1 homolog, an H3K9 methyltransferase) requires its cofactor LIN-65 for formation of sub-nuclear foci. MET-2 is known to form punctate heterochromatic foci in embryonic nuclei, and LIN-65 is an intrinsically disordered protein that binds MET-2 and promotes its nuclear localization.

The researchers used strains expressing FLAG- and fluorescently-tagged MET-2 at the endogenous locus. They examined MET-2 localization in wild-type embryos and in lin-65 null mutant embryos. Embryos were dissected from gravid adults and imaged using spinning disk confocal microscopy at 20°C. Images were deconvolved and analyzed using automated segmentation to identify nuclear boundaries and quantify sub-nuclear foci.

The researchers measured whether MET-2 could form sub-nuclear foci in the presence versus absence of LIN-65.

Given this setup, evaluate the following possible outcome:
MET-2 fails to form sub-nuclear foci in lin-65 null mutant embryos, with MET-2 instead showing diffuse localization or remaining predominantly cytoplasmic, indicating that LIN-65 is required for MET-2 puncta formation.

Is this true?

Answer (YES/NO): YES